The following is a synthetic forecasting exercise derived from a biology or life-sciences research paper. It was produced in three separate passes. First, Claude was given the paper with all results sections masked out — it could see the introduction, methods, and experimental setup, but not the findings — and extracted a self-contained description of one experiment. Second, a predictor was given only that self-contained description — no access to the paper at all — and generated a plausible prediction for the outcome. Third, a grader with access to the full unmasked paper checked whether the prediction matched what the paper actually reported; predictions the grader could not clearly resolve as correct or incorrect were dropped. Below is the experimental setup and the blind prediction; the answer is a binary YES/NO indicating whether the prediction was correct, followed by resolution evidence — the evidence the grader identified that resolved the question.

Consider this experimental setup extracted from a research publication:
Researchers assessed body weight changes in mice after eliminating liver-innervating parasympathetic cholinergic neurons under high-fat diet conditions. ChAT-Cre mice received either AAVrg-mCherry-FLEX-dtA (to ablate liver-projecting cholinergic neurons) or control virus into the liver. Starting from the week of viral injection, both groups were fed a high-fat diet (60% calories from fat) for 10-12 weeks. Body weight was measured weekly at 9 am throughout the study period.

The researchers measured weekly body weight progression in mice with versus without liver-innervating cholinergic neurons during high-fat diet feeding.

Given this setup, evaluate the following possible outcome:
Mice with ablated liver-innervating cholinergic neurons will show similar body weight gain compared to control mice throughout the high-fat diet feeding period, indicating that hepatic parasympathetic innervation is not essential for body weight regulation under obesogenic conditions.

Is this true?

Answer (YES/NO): NO